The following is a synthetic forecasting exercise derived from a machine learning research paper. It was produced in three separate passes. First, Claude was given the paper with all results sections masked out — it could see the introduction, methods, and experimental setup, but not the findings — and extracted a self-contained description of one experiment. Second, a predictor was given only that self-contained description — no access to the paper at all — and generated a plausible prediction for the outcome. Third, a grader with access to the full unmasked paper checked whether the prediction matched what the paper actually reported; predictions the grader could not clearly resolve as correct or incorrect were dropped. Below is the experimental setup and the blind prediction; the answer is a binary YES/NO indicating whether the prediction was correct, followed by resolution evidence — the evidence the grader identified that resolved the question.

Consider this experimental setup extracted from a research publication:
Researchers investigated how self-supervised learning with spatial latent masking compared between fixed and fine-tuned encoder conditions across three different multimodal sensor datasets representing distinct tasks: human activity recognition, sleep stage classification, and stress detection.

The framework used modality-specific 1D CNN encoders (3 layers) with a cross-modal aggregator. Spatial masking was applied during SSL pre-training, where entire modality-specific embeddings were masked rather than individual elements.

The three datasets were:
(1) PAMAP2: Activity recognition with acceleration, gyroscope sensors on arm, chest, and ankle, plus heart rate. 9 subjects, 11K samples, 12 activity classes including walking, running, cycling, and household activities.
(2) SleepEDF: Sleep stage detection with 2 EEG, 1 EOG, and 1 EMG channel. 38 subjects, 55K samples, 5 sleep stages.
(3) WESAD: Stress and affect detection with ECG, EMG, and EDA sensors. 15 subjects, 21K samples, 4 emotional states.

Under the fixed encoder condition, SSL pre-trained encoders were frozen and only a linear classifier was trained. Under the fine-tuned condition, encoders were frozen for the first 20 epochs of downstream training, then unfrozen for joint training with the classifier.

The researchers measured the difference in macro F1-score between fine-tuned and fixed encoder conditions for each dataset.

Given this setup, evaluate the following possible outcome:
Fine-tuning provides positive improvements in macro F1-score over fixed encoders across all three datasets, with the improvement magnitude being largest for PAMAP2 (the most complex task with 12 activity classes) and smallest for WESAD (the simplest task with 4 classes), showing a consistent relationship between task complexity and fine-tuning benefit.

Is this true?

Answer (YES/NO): NO